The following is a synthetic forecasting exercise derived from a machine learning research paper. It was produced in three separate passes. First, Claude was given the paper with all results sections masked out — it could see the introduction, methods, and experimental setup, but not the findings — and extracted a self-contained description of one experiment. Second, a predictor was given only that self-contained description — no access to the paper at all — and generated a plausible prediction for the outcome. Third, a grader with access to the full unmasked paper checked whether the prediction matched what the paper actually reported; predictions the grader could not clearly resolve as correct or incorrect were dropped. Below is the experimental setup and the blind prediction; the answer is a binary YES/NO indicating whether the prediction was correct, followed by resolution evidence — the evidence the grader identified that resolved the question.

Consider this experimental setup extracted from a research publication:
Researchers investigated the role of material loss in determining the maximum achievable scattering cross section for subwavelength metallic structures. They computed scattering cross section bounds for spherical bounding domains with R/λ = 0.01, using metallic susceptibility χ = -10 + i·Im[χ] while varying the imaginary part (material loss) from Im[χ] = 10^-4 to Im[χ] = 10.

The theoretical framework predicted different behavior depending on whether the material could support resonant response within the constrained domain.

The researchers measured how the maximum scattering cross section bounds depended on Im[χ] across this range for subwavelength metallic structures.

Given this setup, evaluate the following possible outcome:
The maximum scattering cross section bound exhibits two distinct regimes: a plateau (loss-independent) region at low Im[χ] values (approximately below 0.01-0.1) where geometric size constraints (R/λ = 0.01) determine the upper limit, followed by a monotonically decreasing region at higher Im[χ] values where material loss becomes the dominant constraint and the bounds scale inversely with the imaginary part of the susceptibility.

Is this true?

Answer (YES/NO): NO